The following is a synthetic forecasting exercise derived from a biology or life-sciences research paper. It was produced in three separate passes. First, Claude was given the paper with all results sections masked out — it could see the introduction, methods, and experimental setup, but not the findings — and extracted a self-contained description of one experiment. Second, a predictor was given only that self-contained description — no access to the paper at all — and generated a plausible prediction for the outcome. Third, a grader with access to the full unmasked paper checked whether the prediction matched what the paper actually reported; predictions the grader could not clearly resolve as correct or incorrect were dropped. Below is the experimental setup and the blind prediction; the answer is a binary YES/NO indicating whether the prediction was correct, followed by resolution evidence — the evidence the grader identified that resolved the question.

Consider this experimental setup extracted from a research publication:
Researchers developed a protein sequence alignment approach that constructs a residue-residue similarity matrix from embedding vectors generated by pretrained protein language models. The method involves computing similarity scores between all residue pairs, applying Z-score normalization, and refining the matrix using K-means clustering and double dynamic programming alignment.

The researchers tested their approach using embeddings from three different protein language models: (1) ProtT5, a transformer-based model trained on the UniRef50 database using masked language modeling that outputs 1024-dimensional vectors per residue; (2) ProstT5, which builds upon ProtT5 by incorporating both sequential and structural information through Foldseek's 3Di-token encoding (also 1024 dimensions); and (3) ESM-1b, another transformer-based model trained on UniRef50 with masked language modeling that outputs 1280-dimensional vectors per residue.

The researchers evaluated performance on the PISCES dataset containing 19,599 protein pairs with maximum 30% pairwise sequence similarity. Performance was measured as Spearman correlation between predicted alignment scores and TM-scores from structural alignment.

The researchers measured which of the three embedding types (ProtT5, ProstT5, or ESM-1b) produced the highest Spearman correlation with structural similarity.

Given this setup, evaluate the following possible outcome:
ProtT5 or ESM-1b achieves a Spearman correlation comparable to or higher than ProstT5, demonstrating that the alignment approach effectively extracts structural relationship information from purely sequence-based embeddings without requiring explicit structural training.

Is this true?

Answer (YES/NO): NO